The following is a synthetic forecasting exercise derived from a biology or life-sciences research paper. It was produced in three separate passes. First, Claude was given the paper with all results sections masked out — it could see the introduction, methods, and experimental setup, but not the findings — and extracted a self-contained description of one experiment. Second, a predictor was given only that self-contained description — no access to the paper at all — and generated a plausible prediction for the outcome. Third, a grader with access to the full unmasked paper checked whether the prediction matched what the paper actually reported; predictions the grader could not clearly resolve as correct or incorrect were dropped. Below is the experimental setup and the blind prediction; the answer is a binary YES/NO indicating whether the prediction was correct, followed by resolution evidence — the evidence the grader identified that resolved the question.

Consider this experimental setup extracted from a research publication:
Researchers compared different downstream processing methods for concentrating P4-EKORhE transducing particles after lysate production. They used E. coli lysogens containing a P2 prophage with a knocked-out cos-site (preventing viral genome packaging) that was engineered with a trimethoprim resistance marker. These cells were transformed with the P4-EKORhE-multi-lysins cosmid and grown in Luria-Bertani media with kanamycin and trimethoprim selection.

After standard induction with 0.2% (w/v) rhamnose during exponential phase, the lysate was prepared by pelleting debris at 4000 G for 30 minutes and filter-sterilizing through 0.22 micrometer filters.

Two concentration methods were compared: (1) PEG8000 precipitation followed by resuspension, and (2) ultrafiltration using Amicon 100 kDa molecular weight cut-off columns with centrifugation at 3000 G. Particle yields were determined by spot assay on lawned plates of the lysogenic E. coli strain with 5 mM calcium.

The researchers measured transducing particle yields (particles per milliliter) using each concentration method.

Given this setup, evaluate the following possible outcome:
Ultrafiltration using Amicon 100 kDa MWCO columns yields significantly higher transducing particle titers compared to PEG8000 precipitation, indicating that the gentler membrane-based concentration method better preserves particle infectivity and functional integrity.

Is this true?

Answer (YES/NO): YES